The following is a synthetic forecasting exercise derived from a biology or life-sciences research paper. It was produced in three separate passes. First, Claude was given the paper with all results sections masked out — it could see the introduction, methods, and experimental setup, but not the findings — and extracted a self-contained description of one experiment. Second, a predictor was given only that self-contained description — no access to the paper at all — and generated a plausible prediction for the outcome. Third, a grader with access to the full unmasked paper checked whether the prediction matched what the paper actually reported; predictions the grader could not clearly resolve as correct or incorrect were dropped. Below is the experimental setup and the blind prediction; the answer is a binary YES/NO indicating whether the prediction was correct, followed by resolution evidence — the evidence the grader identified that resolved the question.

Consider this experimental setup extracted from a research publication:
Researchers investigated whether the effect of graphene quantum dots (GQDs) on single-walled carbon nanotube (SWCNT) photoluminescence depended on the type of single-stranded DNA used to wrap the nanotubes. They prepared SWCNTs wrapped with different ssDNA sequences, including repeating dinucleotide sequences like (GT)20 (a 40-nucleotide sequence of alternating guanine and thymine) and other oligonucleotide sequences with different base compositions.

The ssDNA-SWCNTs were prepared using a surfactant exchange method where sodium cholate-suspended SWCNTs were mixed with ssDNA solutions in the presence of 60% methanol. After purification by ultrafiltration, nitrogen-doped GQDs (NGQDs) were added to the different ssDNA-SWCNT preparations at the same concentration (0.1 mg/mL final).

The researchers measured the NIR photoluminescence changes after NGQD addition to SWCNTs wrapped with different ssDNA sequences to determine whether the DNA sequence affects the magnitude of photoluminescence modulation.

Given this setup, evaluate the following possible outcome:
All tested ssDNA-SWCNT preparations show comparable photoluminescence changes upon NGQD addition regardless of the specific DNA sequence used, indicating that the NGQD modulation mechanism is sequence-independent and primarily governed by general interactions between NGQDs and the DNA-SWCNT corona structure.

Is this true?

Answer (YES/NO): NO